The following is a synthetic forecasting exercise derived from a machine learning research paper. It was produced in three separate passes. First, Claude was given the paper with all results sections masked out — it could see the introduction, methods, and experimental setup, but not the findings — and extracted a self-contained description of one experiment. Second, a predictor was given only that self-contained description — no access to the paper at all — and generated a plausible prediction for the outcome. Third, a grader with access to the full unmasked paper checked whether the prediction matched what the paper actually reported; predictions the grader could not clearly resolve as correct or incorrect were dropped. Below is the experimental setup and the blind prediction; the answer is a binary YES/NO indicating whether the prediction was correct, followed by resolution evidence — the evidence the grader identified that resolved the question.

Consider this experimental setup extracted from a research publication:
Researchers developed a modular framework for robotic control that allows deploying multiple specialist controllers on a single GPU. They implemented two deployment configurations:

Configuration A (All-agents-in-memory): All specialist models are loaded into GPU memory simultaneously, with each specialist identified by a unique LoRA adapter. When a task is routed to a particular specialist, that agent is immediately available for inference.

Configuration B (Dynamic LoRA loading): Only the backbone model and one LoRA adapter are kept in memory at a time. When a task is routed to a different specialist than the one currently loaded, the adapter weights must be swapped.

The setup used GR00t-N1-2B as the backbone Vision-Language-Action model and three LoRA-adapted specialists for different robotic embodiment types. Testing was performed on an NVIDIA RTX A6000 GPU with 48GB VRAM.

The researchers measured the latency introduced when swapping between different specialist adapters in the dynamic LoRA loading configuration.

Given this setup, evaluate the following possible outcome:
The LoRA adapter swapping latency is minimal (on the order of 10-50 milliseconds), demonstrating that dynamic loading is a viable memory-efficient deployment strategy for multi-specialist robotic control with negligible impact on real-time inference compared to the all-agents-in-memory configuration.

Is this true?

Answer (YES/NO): NO